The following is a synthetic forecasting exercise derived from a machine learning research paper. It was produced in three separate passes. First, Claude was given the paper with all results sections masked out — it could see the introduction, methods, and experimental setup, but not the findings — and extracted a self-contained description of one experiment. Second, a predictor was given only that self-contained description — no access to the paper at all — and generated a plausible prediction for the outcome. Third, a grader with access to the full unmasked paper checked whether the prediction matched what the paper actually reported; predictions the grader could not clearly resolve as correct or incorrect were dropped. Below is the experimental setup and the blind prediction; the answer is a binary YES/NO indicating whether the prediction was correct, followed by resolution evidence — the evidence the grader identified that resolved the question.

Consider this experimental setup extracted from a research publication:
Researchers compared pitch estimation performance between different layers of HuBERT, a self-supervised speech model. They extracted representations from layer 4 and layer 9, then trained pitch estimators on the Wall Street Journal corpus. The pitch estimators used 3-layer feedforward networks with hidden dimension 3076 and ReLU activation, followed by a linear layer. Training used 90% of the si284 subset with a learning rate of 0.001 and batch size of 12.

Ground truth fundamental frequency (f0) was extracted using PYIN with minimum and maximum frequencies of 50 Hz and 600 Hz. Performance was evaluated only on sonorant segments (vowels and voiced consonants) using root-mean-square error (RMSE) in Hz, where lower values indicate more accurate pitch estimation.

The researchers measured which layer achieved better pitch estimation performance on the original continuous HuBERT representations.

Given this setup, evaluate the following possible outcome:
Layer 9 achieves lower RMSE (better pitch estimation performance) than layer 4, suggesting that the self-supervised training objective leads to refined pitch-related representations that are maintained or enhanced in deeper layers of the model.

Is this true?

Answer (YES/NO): NO